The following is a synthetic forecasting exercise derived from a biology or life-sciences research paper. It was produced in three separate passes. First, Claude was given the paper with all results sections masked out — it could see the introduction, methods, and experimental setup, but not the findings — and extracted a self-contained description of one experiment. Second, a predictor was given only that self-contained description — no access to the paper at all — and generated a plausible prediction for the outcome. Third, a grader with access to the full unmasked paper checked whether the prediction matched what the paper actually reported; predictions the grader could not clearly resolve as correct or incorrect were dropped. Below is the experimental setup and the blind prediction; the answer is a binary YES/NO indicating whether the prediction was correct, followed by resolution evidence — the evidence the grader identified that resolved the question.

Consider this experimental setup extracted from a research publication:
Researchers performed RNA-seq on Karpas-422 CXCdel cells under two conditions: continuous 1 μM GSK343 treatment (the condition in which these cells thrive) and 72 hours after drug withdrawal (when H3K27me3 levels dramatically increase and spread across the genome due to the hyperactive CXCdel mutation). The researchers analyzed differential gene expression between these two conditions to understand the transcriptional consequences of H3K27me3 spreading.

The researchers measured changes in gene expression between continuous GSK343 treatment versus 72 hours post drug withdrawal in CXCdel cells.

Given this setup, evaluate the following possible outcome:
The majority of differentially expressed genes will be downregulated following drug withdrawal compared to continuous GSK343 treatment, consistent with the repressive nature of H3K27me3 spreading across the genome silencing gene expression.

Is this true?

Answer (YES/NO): YES